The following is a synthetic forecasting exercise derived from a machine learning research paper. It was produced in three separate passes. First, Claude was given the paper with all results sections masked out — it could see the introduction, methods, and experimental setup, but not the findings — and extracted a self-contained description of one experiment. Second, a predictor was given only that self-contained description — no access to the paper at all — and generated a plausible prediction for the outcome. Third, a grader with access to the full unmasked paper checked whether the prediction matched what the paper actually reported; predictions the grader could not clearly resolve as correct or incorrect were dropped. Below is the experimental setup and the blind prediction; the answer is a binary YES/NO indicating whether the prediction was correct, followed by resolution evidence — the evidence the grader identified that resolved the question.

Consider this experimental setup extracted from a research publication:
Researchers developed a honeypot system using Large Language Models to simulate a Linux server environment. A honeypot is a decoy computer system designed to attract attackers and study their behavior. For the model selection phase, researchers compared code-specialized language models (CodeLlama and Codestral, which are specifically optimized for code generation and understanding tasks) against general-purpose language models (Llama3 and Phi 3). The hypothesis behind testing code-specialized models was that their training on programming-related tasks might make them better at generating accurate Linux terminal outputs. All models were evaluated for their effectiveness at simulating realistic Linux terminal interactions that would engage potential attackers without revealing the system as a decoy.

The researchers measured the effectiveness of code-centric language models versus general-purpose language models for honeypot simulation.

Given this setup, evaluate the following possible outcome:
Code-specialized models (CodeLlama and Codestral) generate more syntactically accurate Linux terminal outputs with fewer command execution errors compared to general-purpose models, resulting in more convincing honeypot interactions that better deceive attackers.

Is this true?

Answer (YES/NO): NO